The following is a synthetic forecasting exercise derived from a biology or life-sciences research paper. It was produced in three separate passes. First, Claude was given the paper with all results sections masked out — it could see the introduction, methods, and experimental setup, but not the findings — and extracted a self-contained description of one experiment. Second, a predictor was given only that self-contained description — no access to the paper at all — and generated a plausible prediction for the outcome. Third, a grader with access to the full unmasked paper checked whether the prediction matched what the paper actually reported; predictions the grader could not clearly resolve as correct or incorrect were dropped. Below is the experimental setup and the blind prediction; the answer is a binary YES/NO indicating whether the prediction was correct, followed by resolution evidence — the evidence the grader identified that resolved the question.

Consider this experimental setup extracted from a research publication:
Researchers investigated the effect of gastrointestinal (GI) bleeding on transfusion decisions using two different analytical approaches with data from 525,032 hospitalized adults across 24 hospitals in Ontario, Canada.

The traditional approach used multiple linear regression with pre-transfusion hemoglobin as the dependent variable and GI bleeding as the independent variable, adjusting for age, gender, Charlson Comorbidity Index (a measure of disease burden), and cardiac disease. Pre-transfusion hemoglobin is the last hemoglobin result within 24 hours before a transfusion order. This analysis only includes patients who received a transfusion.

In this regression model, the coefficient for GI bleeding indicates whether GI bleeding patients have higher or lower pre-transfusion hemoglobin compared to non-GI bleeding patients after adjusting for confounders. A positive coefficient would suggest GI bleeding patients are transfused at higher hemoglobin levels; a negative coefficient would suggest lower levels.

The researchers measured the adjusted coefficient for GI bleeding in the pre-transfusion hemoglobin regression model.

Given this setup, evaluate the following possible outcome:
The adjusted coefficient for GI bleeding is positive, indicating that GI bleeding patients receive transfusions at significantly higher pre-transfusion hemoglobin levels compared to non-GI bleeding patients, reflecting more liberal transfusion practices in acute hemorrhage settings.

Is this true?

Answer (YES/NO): NO